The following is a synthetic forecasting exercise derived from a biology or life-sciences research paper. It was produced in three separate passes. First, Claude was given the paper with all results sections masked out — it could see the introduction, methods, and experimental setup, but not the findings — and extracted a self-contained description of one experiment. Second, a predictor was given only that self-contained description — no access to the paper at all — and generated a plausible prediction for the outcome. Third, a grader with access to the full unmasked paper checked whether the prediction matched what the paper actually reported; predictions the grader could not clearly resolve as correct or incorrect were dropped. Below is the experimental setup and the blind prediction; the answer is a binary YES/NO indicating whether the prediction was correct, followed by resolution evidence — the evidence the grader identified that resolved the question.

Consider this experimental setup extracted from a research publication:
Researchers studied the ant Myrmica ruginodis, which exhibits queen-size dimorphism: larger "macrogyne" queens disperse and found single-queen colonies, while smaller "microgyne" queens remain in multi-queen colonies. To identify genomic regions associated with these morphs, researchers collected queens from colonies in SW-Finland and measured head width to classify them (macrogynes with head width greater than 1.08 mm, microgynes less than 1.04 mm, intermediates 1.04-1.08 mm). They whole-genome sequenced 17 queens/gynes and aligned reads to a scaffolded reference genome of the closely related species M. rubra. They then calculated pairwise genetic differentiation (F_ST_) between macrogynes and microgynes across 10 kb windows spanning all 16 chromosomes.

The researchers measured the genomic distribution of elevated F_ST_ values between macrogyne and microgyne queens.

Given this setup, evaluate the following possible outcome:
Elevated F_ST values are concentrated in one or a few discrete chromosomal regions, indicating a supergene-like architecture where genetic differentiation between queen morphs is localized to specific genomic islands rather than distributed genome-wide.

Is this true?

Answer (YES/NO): YES